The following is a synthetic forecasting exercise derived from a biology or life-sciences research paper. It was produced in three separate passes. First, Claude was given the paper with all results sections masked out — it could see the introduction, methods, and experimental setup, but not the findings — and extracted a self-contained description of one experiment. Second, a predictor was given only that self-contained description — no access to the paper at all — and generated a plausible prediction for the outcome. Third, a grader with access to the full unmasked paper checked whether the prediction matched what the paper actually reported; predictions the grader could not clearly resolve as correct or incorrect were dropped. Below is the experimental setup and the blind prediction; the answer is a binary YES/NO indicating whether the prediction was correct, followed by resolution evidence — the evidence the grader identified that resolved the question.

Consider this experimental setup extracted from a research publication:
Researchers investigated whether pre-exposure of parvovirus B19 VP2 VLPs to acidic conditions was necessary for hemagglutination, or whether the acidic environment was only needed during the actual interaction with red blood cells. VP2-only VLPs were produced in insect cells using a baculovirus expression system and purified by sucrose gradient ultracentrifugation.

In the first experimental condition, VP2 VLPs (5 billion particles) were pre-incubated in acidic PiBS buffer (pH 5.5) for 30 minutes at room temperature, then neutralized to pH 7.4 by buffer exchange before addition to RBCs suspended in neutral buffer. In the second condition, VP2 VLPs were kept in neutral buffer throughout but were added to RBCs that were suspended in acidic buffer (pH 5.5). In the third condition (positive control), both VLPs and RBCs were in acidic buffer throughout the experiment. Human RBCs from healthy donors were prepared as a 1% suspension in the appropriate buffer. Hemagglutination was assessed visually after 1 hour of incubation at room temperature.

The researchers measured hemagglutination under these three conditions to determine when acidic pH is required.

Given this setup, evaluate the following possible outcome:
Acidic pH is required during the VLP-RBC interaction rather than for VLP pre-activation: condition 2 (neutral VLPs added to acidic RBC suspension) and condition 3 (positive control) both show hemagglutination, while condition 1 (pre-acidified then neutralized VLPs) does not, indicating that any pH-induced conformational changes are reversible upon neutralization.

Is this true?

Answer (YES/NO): YES